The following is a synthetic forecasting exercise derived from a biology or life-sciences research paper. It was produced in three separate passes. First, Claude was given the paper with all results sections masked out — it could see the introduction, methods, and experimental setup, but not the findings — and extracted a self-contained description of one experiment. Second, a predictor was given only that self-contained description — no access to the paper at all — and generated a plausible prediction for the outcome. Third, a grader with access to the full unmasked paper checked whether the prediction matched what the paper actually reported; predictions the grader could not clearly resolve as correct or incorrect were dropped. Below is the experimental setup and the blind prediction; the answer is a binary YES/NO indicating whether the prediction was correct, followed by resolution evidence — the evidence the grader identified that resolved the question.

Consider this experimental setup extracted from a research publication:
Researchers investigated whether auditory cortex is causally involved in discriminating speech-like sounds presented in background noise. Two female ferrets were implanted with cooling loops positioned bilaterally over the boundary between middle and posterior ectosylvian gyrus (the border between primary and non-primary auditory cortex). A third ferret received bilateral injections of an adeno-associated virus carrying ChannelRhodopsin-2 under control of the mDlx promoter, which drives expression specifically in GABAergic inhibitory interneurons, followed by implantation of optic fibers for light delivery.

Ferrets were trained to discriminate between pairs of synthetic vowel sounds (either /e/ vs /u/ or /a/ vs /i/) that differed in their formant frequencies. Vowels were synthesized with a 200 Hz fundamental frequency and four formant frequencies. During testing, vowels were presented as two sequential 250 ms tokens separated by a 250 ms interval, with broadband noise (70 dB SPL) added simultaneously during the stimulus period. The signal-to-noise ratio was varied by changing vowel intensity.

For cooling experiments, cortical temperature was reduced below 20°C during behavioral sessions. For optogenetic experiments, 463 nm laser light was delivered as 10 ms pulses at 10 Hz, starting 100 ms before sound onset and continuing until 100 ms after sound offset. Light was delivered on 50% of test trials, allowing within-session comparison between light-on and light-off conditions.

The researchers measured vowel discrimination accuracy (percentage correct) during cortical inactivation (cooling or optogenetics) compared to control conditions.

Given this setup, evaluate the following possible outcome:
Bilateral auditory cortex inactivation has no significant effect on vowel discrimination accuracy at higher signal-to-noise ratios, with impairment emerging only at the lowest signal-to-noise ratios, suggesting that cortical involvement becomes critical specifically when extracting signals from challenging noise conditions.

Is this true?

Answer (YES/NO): NO